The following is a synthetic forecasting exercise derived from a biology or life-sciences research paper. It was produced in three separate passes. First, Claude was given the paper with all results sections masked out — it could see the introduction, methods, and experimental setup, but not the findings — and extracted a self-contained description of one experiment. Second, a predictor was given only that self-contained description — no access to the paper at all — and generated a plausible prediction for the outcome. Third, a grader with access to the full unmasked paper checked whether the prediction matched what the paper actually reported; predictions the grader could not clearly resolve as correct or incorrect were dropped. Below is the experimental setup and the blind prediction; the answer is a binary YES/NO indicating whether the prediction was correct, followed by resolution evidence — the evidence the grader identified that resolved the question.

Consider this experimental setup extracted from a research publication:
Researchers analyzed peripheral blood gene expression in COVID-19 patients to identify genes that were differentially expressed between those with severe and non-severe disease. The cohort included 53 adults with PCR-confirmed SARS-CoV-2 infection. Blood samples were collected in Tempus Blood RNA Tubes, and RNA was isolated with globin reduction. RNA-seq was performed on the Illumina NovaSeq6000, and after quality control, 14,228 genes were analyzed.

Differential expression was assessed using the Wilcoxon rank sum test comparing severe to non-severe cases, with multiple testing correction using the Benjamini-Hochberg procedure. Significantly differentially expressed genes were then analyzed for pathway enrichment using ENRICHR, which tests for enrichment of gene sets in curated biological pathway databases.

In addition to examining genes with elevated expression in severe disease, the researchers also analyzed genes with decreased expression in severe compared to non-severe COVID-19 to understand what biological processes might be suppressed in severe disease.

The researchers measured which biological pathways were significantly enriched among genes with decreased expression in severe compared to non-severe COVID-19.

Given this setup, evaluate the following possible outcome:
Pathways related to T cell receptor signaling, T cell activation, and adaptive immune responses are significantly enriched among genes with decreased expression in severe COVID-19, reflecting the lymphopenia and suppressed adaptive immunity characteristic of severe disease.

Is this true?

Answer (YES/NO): YES